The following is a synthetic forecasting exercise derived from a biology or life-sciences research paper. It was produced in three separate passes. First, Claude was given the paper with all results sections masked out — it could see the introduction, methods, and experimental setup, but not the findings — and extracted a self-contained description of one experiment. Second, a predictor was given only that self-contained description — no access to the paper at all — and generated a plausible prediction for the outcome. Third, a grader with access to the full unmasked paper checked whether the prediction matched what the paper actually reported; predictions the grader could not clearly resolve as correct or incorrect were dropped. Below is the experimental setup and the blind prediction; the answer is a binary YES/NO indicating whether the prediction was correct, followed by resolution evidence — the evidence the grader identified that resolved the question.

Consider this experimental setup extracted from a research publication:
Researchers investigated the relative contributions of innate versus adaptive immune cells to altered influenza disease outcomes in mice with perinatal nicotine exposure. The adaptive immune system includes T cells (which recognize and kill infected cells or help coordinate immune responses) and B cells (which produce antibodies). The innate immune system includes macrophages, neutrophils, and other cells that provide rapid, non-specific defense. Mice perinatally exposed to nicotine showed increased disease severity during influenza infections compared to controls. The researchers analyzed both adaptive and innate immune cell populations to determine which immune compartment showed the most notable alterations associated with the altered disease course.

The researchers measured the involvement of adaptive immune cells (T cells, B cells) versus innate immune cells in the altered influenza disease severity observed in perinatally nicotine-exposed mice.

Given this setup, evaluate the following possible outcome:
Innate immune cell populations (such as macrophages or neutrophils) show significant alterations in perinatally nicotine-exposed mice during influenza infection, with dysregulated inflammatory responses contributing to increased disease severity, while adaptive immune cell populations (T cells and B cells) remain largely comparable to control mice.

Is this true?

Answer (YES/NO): YES